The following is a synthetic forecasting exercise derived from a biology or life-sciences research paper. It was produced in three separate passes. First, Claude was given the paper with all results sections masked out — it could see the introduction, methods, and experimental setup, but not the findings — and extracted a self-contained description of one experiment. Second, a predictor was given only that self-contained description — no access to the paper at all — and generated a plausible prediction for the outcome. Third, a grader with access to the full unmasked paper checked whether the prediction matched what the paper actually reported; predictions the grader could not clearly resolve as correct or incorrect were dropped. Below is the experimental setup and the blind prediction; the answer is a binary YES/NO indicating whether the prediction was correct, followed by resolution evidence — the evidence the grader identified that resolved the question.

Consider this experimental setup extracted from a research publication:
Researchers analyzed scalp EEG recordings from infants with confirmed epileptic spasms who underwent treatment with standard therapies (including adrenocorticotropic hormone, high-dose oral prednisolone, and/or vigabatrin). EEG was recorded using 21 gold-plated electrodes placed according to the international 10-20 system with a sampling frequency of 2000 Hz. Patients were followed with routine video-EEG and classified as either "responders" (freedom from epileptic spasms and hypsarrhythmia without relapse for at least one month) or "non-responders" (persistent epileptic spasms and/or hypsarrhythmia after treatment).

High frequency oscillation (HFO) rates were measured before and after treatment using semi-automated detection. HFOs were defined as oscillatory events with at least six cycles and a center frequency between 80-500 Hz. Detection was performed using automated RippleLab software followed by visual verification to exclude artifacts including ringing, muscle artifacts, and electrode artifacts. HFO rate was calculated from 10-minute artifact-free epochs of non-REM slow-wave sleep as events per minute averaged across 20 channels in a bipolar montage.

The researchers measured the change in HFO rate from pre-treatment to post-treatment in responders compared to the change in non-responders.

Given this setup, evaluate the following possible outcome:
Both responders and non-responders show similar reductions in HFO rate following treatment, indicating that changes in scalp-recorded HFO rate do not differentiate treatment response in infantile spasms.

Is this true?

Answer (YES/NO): NO